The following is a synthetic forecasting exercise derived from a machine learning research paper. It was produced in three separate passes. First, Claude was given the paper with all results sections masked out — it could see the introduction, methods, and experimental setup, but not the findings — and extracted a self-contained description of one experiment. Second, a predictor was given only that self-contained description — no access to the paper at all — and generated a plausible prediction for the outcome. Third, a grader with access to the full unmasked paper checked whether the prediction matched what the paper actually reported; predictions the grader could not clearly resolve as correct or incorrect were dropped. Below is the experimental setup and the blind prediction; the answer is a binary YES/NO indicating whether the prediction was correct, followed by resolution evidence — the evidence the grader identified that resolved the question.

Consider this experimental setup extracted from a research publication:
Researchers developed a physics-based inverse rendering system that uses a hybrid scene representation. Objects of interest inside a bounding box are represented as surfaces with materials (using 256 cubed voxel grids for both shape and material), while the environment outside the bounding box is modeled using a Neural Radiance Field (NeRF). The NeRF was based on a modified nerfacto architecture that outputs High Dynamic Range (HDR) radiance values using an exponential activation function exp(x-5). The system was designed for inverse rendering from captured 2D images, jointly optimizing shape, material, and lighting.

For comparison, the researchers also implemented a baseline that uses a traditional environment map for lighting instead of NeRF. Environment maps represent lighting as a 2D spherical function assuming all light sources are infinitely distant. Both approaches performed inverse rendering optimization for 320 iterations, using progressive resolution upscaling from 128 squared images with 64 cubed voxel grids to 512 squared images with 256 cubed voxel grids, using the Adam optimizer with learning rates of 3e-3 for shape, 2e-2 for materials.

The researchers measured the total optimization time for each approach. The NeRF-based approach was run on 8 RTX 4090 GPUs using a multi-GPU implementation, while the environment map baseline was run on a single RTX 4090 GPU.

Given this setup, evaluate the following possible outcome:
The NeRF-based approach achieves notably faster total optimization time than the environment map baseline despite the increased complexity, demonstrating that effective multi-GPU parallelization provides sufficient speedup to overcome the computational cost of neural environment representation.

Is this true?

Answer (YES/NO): NO